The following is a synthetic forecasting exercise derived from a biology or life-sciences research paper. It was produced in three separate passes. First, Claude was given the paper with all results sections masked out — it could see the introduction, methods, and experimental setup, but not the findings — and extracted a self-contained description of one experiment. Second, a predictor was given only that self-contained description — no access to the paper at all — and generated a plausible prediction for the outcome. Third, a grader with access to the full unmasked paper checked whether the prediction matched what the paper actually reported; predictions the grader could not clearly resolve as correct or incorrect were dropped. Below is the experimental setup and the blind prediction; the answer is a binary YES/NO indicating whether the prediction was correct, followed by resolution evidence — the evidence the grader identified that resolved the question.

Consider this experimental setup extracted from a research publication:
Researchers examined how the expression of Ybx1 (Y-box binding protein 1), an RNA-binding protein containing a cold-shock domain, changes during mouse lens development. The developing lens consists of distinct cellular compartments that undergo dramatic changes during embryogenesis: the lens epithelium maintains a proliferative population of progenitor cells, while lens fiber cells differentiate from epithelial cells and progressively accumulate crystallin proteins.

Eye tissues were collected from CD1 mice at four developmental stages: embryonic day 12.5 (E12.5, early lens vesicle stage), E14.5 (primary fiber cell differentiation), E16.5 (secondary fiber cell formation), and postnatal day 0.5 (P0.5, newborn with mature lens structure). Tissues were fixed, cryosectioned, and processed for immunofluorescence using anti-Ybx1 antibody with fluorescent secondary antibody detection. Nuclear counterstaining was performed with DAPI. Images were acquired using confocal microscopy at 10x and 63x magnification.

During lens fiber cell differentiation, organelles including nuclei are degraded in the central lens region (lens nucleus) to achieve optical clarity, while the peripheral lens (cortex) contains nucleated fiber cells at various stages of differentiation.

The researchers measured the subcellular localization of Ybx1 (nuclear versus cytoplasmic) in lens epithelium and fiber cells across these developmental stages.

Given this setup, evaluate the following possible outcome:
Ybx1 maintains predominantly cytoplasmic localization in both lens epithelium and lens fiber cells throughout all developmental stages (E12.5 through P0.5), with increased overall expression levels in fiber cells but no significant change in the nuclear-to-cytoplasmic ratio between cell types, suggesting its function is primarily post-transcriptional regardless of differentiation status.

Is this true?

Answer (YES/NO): NO